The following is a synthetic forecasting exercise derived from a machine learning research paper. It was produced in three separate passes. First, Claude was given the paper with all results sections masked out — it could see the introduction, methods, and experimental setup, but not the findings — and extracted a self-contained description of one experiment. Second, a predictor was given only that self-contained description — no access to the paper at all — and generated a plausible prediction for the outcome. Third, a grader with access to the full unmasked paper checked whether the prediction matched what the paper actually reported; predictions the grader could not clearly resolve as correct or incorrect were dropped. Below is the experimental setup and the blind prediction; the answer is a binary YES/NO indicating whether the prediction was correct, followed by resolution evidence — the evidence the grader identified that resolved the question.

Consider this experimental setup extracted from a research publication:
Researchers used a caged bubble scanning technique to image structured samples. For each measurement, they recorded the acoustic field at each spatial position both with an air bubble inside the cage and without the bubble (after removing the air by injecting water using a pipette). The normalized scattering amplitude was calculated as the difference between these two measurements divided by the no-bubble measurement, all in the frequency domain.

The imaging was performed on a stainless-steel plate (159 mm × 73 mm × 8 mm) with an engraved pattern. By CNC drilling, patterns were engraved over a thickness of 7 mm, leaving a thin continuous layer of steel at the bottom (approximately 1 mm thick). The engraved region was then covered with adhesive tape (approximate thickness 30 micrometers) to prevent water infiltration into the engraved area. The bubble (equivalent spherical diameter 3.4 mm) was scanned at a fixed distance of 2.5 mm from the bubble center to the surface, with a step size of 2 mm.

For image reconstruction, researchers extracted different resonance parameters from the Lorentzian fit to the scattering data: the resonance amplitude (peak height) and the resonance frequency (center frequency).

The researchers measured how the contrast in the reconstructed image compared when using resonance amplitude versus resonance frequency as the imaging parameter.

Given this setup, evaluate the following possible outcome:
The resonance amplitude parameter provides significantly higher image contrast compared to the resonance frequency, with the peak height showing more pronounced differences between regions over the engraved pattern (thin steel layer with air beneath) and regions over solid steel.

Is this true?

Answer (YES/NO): NO